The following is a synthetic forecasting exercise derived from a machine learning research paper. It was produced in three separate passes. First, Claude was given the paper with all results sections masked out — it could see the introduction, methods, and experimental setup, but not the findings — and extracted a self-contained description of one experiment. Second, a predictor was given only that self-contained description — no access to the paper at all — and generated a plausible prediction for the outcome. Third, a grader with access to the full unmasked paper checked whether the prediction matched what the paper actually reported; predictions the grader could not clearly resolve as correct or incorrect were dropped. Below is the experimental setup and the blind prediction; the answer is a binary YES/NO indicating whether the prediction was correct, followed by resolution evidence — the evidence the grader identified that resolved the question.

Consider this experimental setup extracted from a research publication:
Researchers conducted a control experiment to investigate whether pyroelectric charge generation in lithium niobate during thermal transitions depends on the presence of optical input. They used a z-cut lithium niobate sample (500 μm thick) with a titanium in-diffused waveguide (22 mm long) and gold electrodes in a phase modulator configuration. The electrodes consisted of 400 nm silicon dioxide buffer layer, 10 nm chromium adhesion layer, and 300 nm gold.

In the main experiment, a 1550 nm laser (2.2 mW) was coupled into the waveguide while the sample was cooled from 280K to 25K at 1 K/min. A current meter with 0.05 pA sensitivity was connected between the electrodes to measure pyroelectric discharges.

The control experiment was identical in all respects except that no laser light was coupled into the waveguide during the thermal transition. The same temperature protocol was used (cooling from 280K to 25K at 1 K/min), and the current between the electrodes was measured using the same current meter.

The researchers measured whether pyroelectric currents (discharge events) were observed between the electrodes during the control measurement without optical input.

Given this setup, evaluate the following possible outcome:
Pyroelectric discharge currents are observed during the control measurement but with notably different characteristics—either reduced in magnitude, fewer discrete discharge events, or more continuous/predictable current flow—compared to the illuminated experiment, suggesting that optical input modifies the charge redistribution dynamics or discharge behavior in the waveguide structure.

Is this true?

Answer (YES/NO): NO